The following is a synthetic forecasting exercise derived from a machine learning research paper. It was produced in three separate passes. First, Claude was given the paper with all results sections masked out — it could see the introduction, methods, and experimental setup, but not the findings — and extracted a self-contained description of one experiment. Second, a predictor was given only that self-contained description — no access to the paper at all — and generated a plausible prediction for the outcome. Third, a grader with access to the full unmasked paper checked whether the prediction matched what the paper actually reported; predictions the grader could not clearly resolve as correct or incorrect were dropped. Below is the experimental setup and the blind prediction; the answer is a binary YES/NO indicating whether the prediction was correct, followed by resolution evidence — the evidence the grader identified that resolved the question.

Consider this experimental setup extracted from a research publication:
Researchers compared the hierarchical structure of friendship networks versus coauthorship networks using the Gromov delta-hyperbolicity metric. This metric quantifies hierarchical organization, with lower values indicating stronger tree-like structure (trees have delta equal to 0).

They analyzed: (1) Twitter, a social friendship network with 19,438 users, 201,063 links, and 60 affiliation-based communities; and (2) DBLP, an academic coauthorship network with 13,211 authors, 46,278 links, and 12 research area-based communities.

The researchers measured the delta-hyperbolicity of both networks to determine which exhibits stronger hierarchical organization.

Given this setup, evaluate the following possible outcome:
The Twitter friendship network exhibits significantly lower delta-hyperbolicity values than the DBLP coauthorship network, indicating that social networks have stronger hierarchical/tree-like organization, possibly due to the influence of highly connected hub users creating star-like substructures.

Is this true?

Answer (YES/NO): NO